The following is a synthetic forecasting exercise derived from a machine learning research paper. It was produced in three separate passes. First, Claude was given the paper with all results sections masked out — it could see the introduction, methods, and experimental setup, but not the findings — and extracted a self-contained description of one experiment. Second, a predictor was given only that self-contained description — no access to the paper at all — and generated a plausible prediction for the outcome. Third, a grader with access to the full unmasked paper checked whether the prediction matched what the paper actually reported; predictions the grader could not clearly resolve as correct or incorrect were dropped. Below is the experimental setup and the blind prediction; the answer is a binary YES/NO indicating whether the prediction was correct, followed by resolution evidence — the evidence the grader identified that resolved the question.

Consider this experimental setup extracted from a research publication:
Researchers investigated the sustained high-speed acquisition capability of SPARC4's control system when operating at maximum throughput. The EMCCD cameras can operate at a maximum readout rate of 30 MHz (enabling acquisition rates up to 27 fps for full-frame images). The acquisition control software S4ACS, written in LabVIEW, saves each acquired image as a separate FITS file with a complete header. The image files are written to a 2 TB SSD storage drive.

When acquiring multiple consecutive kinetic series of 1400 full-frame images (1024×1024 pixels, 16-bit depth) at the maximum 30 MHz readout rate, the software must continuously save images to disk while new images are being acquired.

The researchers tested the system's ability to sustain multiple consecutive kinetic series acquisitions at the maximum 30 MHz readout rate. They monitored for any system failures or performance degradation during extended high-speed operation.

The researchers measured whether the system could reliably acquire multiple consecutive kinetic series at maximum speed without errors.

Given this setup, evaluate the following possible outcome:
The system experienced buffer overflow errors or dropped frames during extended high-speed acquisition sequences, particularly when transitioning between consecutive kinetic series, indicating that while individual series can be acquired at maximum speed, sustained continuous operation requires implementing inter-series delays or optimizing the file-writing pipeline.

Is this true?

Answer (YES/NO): NO